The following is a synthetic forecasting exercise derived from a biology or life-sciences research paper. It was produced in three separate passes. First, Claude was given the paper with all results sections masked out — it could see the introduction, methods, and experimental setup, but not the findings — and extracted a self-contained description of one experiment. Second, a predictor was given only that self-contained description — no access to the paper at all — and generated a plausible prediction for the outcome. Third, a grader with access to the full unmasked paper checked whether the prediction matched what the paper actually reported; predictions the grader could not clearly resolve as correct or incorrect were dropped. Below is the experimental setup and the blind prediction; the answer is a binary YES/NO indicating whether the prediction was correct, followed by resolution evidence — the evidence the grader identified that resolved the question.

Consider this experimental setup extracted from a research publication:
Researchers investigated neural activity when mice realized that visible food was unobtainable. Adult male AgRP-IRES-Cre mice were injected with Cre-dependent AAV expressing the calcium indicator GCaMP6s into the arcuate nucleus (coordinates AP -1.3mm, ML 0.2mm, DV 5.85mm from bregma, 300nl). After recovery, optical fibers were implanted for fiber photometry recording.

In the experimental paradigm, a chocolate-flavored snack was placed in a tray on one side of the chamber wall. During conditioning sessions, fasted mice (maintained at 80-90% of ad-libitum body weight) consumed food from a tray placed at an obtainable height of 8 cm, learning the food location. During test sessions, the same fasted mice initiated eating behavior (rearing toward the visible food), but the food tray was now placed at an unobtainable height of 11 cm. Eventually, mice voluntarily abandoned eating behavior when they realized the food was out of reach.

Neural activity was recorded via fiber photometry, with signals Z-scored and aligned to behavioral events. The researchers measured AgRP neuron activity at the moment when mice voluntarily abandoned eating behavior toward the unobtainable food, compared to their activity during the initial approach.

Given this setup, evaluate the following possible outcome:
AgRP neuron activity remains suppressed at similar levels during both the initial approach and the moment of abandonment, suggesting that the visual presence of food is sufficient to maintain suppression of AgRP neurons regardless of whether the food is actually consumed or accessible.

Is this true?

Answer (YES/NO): NO